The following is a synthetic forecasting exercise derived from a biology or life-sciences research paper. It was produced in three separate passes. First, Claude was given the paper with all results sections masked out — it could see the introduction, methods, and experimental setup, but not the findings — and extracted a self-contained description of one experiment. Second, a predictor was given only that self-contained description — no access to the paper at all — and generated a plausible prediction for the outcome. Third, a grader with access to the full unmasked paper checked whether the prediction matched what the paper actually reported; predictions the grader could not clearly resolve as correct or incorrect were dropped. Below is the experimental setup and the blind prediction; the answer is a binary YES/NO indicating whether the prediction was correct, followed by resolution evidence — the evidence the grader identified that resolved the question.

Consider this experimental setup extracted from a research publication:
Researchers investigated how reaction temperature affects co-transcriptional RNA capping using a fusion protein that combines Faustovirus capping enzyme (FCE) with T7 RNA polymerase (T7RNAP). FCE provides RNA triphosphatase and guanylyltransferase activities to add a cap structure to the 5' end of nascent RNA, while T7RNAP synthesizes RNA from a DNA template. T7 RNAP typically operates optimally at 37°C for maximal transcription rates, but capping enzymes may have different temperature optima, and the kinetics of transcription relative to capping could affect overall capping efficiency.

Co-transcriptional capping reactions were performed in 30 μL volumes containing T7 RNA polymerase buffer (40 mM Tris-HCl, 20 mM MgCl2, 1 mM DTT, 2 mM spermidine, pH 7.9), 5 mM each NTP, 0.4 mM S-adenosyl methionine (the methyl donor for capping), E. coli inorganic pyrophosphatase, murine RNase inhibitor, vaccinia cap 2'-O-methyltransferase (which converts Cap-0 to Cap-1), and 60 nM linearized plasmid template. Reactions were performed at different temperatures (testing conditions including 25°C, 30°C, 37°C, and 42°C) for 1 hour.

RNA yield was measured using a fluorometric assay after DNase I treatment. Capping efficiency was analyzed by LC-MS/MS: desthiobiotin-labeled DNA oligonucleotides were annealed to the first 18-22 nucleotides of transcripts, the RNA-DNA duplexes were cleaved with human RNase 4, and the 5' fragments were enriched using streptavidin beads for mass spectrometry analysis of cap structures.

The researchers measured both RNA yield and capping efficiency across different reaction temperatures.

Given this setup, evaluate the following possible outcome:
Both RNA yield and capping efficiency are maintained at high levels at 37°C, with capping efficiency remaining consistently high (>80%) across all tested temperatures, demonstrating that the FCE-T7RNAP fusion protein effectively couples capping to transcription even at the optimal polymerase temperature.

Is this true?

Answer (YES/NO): NO